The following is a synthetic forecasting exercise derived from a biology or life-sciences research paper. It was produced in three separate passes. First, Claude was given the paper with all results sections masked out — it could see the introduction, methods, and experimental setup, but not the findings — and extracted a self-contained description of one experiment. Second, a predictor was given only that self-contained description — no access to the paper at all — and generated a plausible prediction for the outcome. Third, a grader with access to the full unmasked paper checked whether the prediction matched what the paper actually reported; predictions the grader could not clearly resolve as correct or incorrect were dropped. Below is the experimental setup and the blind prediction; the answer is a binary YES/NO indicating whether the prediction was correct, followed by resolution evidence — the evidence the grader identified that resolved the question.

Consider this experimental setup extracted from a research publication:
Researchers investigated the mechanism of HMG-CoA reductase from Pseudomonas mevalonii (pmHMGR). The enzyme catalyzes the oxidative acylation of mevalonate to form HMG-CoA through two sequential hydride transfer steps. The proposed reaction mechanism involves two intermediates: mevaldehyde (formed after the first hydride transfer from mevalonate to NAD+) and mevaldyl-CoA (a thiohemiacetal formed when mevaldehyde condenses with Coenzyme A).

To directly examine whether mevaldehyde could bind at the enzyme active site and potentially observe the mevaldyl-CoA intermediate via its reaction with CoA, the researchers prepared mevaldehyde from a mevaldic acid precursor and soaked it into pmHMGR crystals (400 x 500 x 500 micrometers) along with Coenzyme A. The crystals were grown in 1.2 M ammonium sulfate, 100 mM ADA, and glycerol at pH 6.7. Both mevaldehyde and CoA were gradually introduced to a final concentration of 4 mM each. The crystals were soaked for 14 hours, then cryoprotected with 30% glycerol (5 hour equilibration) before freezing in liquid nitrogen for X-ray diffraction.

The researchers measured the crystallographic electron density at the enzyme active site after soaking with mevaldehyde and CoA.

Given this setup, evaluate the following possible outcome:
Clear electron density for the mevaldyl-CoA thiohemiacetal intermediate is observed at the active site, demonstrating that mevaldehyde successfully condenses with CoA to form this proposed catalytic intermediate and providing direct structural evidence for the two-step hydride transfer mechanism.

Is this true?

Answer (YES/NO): YES